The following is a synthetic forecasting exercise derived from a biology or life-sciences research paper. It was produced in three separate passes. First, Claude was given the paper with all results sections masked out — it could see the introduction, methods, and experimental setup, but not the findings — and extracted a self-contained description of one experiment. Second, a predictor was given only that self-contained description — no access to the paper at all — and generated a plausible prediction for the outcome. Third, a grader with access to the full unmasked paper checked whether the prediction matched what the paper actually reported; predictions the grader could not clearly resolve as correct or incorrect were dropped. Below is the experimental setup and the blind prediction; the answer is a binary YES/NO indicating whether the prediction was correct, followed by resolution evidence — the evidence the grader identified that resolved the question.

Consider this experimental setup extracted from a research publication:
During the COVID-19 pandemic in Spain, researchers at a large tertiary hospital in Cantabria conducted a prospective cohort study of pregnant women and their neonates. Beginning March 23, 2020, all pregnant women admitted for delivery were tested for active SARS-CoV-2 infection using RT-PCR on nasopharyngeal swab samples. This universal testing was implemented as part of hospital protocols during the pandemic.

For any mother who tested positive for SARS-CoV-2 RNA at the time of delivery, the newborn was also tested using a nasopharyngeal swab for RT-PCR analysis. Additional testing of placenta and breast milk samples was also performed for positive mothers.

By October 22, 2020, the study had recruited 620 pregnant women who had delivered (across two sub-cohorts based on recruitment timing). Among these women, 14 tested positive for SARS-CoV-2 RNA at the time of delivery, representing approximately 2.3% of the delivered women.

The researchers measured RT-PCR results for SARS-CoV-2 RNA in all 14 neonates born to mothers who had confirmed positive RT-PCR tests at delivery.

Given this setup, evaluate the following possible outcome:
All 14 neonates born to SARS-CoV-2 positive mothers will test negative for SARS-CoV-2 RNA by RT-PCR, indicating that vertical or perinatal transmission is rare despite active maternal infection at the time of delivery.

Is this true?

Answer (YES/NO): YES